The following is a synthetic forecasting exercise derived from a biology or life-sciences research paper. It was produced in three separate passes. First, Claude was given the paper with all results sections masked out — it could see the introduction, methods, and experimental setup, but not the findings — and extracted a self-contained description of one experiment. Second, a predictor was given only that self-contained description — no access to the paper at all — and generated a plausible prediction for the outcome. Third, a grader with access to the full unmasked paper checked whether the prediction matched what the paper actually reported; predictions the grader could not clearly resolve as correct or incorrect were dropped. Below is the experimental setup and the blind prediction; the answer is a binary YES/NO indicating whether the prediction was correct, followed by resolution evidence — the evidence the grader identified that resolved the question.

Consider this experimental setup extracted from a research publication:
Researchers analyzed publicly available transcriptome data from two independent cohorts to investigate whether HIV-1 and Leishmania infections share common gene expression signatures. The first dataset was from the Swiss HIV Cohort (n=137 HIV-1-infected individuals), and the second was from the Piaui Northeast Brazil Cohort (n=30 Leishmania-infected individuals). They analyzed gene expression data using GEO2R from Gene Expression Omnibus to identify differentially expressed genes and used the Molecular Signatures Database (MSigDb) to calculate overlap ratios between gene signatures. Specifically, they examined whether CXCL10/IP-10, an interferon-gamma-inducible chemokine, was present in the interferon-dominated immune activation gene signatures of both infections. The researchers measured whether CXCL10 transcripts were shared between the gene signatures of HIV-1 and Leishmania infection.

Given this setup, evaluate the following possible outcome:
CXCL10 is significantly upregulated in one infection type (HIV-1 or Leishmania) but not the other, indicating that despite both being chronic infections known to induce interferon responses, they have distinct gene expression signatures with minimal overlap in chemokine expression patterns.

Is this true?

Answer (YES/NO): NO